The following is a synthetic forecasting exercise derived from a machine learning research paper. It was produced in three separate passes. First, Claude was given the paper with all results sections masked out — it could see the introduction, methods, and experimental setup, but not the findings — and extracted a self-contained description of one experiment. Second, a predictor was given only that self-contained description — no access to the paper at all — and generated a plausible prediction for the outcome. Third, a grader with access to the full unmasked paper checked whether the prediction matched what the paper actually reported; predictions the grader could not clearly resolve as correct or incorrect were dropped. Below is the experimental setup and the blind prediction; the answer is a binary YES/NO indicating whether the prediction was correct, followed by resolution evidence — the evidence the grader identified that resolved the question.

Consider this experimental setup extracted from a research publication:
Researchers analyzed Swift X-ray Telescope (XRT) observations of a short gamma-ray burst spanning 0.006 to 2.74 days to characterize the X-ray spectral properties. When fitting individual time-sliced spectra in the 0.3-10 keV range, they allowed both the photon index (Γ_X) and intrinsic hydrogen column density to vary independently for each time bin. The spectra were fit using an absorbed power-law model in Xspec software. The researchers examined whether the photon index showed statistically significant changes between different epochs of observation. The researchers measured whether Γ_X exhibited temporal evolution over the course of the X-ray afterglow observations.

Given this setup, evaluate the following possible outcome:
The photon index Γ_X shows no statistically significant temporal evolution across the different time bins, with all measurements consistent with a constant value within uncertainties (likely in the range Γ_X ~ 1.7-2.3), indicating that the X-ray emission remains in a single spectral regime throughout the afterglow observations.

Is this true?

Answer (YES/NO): NO